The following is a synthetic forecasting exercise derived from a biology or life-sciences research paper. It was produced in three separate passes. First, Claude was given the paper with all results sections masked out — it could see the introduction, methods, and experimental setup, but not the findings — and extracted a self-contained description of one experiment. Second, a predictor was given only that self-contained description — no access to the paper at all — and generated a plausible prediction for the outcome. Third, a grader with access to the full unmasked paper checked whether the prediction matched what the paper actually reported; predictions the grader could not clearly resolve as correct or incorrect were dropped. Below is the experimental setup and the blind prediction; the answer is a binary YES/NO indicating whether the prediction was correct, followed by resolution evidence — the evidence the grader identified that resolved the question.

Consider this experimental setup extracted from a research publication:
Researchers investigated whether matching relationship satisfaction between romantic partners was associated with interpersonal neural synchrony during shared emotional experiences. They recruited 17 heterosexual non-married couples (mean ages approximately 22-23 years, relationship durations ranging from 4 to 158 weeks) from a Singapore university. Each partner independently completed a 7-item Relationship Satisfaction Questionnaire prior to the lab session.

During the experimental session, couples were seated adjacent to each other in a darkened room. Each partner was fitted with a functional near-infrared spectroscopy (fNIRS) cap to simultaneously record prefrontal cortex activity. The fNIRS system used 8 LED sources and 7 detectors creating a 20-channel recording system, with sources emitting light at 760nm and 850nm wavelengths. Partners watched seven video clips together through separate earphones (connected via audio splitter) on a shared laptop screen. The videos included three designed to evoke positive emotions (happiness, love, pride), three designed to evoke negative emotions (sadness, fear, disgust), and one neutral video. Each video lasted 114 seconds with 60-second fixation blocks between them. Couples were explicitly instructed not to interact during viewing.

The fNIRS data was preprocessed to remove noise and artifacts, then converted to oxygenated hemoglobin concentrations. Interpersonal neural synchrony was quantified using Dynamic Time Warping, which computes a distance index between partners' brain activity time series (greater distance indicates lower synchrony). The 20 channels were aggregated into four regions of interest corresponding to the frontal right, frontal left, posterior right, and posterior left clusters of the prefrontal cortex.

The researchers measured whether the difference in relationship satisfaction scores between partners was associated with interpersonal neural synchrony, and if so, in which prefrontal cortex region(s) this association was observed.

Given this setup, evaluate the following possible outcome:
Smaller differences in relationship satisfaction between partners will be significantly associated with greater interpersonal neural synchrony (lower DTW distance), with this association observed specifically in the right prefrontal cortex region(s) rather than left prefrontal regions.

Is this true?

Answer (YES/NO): YES